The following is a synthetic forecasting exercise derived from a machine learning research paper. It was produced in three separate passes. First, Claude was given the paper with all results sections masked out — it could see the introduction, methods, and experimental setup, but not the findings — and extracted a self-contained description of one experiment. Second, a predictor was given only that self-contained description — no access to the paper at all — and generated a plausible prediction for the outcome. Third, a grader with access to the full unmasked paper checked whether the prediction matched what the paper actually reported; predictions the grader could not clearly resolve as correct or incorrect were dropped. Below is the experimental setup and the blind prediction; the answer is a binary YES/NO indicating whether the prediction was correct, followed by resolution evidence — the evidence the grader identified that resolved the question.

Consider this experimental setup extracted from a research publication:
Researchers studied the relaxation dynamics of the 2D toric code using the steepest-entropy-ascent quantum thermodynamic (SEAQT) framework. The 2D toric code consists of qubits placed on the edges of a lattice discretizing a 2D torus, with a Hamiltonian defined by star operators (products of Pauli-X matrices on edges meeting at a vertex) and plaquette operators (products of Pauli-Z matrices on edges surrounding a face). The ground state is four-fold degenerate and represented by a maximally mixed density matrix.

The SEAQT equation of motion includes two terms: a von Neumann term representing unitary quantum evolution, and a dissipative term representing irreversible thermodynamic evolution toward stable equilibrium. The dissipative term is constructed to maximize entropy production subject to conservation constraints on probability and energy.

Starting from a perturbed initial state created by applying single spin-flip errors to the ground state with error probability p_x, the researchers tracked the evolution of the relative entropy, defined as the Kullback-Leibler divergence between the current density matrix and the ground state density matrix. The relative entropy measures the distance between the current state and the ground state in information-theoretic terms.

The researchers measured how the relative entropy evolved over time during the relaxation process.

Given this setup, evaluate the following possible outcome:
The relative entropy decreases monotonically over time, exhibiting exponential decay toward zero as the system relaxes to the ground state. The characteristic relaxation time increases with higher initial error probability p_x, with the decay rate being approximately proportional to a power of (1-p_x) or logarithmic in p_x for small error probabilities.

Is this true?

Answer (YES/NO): NO